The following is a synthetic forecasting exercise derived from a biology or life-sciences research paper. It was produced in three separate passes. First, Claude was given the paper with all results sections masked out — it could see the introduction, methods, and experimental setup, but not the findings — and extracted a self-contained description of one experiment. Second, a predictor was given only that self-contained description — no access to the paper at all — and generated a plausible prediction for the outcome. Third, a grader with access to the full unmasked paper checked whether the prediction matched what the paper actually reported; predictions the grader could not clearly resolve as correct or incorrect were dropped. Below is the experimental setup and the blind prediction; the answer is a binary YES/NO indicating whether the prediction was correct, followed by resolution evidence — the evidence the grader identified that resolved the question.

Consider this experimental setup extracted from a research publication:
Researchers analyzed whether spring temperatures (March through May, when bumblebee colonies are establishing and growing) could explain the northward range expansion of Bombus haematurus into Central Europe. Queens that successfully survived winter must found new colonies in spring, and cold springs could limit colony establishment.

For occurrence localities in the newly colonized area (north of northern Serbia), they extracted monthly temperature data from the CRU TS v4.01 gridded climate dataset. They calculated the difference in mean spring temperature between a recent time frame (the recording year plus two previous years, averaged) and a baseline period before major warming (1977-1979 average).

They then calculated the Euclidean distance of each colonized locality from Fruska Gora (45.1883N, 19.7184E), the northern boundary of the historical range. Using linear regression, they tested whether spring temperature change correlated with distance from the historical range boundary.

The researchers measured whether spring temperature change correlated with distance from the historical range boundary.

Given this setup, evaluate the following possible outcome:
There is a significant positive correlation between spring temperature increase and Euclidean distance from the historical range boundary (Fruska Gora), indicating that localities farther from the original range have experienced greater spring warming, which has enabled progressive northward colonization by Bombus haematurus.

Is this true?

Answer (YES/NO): NO